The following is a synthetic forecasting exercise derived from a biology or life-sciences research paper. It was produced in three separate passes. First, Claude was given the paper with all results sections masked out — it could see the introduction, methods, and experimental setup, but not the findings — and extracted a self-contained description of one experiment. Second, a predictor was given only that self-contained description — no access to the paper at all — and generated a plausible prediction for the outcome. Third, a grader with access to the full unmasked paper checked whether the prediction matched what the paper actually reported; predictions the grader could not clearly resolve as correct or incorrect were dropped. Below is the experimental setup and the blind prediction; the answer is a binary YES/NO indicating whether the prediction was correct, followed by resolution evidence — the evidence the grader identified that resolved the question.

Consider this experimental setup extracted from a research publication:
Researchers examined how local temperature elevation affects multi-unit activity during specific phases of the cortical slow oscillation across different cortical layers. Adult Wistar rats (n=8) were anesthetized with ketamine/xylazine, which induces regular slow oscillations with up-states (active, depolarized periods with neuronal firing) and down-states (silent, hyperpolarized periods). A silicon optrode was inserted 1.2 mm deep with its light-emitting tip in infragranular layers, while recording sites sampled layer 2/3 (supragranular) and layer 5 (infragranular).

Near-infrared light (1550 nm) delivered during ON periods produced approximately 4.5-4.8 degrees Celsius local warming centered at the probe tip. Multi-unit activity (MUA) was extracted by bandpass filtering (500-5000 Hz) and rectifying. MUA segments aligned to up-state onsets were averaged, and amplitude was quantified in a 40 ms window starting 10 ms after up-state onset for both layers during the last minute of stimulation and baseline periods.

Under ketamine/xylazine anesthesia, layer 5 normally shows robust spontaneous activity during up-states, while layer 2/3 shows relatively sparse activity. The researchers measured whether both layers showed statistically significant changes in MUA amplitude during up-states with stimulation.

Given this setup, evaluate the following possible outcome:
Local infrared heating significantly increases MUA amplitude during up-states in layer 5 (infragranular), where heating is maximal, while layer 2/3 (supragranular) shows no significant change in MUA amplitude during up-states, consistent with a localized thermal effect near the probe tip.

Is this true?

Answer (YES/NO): NO